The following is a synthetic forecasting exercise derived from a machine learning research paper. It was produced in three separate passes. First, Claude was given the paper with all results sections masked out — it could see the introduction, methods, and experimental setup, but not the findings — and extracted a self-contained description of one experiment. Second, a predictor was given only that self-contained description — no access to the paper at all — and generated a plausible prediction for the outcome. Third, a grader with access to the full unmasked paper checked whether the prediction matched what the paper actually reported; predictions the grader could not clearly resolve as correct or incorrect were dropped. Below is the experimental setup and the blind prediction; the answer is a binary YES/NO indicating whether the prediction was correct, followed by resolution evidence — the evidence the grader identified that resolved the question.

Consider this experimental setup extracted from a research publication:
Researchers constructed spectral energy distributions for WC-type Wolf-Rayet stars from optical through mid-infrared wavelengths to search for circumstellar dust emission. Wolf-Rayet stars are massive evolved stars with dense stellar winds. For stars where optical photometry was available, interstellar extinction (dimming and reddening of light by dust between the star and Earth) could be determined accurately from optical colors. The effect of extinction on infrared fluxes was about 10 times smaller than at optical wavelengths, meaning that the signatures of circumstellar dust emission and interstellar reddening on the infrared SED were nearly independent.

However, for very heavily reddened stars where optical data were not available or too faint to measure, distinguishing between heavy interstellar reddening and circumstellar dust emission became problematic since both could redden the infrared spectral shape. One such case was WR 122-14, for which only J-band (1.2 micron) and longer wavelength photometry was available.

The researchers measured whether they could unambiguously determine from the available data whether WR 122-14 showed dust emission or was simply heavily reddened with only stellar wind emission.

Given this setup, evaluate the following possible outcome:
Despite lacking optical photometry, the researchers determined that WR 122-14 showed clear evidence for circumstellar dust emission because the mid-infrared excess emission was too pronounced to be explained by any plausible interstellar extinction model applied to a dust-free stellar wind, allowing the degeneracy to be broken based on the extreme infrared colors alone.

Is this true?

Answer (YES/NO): NO